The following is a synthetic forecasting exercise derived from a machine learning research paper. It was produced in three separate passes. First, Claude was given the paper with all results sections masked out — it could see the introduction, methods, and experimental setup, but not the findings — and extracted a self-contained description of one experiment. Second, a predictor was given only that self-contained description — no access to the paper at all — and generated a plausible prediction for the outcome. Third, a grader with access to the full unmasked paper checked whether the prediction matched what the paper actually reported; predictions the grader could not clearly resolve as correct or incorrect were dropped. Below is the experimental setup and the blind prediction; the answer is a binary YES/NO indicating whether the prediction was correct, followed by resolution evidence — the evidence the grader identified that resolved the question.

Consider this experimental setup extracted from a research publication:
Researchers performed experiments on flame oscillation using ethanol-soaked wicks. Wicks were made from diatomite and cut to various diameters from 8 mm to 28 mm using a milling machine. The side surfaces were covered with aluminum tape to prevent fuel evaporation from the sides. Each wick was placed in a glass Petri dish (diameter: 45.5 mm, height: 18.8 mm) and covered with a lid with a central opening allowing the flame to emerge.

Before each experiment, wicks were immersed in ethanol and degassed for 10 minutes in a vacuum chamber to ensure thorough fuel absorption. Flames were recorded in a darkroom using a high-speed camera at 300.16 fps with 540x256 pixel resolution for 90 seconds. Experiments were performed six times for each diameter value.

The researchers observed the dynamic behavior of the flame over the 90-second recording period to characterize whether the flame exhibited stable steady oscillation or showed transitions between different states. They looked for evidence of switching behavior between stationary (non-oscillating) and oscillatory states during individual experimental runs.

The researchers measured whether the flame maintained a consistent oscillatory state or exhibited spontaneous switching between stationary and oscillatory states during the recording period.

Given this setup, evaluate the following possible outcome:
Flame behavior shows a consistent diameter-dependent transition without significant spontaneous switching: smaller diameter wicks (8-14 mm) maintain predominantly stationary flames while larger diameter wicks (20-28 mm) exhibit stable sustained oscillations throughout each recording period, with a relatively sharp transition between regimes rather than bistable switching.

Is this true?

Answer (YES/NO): NO